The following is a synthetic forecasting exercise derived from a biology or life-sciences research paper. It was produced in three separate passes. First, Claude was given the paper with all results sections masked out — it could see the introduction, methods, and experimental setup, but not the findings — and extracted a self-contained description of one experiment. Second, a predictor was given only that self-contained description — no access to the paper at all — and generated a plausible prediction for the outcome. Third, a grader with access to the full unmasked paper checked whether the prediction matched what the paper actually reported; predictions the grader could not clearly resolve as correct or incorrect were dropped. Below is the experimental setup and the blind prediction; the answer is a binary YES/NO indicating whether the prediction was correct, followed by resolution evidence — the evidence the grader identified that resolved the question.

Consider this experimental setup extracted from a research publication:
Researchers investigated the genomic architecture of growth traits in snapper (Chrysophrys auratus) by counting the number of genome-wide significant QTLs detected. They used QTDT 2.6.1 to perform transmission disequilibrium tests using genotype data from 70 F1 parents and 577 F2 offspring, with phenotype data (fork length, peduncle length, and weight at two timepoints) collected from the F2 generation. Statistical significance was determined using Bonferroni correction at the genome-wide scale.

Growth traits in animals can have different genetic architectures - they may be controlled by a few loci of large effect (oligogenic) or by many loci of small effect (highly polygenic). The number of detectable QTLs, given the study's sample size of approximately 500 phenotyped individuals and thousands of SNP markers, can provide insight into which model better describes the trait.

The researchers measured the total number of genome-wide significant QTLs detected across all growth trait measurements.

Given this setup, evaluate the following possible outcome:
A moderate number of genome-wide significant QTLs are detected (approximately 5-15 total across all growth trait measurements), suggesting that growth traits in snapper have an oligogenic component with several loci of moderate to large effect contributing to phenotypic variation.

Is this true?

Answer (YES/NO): YES